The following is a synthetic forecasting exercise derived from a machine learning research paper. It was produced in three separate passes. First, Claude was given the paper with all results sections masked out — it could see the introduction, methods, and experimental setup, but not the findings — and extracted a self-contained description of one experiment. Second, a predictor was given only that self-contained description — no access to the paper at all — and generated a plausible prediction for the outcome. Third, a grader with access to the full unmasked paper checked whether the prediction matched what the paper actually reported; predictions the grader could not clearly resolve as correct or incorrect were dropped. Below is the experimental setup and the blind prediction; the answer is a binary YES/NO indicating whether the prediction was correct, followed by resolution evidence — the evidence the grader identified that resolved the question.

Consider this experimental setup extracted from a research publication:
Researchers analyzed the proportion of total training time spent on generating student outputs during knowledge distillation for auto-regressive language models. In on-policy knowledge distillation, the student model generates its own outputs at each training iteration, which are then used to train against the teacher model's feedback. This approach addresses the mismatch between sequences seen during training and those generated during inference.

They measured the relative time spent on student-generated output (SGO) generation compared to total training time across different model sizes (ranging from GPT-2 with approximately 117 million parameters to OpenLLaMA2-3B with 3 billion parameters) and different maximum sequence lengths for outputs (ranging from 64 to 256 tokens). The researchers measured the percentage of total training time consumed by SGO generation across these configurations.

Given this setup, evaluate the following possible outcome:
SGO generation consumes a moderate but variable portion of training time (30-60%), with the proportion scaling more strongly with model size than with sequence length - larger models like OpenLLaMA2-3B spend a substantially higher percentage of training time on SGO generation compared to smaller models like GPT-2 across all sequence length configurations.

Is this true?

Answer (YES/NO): NO